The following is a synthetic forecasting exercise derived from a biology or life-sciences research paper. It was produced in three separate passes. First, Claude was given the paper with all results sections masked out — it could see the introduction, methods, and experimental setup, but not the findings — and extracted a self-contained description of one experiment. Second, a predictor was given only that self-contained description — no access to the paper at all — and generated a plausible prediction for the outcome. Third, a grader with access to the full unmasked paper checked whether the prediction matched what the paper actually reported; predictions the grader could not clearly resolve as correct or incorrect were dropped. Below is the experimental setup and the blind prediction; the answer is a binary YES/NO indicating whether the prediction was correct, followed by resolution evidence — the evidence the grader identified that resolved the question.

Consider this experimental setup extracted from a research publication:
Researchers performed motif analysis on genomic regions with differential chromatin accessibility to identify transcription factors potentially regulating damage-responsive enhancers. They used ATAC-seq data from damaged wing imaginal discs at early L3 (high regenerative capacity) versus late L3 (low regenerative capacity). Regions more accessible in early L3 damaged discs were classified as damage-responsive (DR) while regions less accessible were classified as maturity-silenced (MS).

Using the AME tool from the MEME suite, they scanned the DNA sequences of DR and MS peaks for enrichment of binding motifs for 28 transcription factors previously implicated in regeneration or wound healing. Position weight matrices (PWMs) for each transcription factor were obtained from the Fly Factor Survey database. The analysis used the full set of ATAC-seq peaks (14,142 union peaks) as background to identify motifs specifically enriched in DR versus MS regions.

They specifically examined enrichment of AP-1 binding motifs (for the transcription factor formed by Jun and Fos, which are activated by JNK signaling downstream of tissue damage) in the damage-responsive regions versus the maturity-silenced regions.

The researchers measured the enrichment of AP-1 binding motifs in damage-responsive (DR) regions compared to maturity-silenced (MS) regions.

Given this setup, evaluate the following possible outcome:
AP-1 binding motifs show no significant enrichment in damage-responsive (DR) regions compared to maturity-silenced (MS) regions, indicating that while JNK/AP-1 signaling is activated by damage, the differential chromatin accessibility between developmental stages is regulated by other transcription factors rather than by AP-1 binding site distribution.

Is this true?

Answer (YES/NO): NO